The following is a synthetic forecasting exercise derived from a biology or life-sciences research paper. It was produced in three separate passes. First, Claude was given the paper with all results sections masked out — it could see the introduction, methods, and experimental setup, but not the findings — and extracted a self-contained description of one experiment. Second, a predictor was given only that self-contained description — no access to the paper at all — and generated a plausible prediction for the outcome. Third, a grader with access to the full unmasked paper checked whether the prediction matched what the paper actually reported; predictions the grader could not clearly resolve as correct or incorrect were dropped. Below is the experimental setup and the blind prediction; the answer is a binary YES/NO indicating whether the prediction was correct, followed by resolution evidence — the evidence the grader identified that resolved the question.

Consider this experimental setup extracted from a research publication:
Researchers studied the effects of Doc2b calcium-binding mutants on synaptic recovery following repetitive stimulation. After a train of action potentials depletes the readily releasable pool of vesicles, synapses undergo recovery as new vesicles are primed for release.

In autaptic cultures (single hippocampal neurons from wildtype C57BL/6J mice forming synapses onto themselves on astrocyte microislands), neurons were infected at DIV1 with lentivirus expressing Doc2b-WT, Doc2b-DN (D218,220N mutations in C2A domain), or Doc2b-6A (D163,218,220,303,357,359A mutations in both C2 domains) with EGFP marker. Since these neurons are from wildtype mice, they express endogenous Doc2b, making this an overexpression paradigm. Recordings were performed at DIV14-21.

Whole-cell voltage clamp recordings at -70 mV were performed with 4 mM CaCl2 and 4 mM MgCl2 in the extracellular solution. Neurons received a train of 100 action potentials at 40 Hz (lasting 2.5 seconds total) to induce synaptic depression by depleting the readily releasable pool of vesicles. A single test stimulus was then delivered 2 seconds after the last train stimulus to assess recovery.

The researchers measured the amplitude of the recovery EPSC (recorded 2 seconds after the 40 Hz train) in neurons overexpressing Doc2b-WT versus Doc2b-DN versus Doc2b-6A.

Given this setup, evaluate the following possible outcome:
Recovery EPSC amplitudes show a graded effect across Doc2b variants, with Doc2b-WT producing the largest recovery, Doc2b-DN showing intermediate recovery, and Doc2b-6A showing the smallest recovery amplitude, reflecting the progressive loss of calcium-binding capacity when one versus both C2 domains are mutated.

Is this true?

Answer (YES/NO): NO